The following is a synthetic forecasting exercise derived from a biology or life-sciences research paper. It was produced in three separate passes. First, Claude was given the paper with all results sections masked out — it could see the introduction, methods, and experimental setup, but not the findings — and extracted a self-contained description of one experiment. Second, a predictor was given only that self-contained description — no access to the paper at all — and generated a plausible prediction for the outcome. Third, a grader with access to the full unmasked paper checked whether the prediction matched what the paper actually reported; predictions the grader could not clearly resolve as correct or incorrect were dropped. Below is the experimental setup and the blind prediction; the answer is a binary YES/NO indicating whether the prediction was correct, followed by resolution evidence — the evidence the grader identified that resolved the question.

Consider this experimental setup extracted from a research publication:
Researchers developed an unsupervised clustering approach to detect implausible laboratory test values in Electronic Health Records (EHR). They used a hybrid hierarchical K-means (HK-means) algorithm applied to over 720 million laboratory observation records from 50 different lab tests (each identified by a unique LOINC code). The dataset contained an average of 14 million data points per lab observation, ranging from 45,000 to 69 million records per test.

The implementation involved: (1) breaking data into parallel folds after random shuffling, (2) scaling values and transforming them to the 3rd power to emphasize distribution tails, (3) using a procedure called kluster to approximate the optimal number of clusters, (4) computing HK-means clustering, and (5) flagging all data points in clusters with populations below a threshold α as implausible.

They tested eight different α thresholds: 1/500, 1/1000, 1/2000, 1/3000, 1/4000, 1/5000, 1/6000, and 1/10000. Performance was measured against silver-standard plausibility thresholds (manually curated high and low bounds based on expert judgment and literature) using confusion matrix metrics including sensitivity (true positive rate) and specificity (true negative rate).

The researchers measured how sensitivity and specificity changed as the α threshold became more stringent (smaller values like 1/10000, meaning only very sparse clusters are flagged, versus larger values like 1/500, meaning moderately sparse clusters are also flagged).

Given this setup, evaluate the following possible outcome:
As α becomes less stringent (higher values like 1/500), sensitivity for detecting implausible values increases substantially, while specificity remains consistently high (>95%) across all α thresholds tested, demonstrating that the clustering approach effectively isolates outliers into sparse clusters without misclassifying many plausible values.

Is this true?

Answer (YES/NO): YES